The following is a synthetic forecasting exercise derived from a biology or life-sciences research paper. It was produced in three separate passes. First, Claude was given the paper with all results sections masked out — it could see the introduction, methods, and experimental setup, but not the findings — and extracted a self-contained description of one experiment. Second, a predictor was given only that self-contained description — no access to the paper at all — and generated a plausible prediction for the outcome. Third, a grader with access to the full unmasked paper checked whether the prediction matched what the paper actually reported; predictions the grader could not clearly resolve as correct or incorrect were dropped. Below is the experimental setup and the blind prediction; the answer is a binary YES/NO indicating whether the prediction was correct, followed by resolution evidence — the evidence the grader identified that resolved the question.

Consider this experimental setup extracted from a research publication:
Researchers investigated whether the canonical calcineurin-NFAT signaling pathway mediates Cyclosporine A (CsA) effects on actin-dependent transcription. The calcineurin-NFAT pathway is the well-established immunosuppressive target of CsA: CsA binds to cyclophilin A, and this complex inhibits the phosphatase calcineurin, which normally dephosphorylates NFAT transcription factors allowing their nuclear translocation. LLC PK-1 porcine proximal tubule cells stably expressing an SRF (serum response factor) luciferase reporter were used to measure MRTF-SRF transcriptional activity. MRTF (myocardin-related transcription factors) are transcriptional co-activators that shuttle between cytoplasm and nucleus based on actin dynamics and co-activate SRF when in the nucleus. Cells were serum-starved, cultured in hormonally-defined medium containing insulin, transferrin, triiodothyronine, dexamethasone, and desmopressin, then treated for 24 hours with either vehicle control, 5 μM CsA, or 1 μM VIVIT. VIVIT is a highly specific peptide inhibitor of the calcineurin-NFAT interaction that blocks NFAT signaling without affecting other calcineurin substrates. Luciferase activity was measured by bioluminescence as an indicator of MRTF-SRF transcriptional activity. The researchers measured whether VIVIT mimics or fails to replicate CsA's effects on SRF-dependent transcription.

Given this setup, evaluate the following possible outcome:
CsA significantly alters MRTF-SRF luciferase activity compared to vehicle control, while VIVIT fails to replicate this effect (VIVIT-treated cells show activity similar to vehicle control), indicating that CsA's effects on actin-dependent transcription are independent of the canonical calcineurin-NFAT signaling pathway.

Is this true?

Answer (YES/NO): YES